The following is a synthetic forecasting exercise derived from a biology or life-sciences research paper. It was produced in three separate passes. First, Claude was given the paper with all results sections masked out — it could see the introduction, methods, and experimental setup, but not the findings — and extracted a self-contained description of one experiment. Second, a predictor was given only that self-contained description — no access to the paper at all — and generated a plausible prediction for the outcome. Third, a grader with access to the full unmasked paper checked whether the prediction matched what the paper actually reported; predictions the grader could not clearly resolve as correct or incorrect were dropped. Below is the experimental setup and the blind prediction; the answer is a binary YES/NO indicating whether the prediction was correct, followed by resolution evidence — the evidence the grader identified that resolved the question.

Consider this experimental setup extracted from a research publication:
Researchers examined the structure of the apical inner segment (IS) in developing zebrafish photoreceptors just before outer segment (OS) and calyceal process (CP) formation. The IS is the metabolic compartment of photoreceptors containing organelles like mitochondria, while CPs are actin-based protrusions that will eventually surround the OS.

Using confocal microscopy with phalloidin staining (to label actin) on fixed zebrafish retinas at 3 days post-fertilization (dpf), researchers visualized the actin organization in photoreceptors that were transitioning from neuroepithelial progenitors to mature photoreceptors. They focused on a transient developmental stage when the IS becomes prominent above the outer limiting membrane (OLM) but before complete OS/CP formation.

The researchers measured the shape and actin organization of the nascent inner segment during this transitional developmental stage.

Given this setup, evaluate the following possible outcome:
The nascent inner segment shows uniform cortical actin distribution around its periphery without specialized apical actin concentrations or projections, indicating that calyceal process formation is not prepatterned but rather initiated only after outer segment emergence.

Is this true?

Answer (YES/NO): NO